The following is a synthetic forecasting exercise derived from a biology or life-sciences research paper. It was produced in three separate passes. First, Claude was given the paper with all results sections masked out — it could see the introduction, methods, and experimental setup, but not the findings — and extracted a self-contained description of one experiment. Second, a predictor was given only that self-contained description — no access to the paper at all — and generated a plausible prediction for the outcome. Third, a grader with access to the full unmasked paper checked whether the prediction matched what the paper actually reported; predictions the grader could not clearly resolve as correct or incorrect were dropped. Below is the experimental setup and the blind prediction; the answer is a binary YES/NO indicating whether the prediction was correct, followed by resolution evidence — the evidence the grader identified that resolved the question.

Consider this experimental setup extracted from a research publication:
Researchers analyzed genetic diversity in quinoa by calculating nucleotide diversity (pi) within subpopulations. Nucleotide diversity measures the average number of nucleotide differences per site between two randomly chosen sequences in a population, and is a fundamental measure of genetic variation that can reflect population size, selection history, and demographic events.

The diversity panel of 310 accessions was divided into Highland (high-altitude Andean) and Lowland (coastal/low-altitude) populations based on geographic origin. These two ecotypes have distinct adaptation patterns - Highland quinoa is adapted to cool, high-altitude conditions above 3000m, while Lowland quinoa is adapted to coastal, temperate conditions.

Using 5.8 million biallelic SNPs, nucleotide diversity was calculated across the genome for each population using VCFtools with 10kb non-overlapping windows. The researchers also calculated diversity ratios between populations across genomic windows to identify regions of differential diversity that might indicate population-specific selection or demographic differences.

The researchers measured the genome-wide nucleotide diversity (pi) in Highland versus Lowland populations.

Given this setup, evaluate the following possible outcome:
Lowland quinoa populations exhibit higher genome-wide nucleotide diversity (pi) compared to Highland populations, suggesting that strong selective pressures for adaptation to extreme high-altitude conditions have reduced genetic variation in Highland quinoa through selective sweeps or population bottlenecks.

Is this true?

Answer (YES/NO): NO